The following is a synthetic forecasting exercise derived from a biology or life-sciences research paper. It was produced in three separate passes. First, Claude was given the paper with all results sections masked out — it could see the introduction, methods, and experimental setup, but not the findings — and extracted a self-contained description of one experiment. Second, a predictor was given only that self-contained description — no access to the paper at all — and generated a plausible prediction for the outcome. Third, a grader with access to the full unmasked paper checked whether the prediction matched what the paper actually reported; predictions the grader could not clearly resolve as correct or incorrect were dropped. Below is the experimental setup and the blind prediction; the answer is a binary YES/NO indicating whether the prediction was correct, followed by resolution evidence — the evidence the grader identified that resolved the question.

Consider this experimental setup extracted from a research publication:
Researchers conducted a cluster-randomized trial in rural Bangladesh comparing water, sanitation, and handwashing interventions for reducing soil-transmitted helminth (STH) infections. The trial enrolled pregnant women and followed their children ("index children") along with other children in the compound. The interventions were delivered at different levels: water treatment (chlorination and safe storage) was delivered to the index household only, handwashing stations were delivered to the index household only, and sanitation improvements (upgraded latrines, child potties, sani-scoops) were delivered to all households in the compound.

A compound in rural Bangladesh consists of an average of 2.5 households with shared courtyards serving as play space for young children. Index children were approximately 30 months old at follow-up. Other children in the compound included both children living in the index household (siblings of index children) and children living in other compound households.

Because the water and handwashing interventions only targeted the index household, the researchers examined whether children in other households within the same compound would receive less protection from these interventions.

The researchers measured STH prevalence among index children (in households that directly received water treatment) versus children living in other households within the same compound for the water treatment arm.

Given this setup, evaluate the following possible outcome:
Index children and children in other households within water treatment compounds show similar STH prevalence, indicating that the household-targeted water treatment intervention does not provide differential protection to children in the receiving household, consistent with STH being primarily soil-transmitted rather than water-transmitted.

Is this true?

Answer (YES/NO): NO